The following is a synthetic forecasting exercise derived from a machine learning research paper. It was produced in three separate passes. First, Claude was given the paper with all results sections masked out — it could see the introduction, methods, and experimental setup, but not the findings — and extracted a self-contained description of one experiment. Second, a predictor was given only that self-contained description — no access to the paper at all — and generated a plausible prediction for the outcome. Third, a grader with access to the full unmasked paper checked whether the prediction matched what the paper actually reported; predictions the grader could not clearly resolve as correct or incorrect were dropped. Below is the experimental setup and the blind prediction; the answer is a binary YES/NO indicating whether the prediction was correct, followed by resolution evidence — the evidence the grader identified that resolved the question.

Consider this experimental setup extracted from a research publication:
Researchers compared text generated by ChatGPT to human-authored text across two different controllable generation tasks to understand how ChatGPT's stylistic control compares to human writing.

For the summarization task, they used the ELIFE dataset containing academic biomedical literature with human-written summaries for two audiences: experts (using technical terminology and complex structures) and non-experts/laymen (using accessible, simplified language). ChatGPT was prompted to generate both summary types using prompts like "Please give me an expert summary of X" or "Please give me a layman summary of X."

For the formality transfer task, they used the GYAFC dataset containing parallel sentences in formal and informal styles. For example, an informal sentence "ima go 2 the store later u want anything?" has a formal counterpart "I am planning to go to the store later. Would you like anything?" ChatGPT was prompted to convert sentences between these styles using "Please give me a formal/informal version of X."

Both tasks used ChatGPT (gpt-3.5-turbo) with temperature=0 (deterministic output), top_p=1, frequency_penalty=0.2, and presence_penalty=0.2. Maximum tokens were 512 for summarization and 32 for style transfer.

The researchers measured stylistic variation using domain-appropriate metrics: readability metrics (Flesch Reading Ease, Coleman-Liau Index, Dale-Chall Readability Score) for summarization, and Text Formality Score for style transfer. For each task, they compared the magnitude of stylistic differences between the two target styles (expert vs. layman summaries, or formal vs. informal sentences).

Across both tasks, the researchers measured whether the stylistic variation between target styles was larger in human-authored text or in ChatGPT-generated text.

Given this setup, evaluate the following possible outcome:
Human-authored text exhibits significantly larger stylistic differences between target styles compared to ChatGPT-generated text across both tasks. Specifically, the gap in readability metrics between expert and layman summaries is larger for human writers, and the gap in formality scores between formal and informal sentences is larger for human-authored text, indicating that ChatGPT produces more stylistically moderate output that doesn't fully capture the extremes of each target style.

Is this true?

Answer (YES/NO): YES